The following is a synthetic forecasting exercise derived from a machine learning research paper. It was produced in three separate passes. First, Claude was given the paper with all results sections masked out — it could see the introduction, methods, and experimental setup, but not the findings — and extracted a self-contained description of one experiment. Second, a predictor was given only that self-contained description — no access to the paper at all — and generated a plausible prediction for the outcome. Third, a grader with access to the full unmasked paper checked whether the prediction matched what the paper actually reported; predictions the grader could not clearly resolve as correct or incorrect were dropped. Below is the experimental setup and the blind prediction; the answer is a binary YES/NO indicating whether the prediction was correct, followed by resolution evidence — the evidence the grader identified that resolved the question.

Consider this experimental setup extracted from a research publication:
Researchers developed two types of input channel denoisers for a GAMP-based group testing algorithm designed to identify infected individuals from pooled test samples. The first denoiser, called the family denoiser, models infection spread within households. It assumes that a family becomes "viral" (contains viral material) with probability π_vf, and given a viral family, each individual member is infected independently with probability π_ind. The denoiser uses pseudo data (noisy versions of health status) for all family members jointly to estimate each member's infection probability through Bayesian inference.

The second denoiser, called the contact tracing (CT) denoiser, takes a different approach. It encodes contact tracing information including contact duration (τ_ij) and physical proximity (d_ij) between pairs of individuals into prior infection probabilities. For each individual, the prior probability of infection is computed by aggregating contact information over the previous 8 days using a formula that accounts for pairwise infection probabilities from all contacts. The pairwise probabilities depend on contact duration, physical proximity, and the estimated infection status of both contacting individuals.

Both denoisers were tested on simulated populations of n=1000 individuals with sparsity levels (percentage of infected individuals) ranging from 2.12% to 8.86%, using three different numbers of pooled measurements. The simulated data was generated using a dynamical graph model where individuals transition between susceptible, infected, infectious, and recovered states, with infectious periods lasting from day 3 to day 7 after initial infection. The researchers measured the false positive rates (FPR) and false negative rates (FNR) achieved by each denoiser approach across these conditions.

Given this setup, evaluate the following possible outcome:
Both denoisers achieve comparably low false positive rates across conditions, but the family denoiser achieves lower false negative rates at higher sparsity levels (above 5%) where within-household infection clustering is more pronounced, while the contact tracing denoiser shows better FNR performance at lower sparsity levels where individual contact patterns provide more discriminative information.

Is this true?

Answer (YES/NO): NO